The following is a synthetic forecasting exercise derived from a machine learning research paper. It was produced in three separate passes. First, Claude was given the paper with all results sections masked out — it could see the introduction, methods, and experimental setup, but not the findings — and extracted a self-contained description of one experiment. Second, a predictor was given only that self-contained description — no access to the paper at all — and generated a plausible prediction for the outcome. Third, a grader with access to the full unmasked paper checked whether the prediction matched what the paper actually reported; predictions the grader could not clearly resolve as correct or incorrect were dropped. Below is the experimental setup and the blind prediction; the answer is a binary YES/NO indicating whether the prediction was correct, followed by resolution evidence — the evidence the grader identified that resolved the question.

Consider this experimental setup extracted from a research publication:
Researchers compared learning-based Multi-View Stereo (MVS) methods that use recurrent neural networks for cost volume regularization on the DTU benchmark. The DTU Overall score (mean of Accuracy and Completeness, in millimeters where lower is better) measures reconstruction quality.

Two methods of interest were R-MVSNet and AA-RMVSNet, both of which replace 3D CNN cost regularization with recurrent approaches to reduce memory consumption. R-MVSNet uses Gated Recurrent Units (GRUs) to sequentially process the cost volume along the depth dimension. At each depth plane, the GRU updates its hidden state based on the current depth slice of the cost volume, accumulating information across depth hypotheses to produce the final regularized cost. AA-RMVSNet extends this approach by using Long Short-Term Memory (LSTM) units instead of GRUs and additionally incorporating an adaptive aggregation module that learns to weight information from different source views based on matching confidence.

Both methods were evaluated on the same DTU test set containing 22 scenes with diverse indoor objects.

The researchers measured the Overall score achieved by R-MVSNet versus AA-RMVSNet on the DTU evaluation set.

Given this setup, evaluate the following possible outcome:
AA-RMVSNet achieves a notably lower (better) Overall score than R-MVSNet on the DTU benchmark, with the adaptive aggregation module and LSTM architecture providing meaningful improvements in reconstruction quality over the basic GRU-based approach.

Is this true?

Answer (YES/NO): YES